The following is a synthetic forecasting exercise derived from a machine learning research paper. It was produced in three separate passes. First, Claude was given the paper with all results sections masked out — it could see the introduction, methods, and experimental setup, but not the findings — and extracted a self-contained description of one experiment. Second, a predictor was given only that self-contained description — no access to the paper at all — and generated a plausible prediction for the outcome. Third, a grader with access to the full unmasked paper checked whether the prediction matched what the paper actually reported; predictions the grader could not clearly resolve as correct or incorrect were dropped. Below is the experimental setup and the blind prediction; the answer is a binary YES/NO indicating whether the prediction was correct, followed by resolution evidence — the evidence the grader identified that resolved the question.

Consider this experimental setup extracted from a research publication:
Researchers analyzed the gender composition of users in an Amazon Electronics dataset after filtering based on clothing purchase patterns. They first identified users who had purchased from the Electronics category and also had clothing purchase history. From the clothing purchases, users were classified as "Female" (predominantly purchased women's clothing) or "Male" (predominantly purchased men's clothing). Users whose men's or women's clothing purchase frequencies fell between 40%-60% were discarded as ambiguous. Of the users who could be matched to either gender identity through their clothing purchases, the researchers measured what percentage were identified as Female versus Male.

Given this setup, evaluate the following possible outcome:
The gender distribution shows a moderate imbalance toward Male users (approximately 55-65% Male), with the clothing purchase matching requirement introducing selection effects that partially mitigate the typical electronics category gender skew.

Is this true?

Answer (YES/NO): NO